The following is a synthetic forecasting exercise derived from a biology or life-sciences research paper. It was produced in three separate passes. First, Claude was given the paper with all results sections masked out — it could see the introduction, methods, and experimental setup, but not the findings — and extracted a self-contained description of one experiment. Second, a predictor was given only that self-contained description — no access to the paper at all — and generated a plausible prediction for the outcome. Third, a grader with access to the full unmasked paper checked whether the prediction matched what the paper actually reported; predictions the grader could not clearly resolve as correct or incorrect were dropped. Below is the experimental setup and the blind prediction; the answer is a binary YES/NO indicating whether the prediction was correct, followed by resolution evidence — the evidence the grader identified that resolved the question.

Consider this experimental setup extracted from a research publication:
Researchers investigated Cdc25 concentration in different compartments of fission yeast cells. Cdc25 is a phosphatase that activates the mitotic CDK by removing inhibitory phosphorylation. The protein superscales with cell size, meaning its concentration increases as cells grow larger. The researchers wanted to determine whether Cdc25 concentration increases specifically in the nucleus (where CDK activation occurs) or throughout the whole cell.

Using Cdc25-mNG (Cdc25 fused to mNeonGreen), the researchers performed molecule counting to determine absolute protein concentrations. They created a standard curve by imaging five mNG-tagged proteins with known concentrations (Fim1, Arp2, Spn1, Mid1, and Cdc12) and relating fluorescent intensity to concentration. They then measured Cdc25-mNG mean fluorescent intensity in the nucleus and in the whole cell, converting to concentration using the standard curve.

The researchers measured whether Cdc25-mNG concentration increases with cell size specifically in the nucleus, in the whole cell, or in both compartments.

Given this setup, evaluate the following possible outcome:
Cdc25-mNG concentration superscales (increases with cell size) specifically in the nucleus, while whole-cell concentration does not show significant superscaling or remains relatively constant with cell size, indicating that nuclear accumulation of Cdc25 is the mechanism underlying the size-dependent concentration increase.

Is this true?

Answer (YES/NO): NO